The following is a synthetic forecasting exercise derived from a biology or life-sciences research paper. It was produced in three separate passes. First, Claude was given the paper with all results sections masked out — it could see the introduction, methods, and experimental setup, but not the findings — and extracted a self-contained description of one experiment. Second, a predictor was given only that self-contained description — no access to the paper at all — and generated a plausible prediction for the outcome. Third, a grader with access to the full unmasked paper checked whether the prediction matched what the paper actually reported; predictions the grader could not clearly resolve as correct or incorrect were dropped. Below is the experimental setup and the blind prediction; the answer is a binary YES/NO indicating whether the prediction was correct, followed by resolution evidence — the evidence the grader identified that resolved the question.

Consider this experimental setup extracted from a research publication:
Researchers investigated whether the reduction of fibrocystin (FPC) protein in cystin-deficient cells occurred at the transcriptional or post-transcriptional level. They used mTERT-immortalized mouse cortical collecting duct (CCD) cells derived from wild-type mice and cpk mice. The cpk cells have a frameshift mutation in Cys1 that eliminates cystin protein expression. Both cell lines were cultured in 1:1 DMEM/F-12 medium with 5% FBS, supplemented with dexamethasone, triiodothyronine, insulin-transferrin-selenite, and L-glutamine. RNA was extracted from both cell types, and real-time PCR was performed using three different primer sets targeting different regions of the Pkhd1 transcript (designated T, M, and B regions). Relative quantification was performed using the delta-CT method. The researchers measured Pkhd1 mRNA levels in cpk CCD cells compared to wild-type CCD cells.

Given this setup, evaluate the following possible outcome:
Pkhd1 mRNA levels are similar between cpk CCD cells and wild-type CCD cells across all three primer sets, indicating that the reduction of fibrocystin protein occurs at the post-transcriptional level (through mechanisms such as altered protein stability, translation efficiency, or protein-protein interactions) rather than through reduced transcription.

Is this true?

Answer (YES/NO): YES